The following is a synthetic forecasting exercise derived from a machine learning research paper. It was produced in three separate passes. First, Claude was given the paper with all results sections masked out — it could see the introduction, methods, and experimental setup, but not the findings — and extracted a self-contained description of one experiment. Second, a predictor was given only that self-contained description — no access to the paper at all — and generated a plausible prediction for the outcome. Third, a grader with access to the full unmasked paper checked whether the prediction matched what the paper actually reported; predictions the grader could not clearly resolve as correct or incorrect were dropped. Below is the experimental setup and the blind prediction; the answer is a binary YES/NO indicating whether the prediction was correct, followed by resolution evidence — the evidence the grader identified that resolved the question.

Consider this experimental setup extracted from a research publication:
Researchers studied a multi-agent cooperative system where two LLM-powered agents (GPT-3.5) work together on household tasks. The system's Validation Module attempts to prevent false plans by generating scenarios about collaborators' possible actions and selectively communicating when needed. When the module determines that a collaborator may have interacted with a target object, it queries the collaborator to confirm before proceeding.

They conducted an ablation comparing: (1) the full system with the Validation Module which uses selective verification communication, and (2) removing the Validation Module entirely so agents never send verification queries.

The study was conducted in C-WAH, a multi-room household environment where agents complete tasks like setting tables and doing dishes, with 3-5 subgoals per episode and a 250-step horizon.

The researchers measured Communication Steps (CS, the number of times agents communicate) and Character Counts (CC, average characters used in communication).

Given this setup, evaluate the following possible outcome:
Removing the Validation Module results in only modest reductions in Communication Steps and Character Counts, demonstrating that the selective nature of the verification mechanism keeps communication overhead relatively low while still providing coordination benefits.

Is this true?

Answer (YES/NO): NO